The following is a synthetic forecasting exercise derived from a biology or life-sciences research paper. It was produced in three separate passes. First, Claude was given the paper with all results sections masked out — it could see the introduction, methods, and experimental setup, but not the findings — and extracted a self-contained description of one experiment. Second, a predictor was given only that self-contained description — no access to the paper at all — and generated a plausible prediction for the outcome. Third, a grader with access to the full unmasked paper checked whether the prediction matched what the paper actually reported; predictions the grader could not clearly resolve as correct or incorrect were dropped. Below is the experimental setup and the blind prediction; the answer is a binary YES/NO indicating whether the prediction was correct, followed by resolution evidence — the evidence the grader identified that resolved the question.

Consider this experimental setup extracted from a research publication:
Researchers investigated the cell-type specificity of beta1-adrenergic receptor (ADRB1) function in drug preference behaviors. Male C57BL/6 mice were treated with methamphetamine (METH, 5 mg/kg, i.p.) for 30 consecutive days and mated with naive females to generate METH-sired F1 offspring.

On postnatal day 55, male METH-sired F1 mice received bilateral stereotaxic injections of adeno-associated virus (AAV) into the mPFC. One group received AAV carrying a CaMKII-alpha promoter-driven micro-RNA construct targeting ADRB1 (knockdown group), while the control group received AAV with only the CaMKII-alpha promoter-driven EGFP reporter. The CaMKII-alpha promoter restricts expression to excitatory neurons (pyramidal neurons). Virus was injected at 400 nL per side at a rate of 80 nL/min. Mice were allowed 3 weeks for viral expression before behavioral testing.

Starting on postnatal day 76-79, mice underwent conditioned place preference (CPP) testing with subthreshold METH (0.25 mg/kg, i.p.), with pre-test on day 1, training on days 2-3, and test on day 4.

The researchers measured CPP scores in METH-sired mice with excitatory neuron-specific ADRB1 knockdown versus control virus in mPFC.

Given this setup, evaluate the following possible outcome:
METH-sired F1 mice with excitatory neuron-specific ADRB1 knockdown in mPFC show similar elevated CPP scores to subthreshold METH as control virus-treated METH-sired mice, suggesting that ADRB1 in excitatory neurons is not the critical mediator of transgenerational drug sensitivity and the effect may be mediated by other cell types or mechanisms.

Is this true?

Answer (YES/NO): NO